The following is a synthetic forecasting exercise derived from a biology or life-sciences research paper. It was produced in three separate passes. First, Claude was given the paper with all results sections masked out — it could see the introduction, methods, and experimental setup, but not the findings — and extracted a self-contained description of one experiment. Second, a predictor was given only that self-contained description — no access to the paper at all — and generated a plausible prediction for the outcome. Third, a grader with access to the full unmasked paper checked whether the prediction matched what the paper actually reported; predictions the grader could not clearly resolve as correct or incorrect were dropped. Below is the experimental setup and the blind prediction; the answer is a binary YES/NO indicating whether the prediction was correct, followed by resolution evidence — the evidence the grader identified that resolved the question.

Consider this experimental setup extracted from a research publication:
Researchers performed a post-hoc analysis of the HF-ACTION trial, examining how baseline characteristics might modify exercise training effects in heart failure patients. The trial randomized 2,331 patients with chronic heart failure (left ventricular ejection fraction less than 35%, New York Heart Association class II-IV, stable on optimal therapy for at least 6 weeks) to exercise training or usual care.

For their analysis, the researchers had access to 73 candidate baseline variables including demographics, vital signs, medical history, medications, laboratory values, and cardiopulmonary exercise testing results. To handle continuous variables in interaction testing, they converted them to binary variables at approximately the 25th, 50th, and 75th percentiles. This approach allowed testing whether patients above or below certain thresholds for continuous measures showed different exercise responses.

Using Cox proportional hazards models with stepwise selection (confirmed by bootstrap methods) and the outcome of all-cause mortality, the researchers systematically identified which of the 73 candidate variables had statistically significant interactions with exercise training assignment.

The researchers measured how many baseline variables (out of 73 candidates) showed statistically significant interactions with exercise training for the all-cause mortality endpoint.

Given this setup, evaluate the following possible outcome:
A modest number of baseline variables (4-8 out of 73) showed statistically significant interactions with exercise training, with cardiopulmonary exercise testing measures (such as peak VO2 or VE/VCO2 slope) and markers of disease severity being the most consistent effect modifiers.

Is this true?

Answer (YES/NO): NO